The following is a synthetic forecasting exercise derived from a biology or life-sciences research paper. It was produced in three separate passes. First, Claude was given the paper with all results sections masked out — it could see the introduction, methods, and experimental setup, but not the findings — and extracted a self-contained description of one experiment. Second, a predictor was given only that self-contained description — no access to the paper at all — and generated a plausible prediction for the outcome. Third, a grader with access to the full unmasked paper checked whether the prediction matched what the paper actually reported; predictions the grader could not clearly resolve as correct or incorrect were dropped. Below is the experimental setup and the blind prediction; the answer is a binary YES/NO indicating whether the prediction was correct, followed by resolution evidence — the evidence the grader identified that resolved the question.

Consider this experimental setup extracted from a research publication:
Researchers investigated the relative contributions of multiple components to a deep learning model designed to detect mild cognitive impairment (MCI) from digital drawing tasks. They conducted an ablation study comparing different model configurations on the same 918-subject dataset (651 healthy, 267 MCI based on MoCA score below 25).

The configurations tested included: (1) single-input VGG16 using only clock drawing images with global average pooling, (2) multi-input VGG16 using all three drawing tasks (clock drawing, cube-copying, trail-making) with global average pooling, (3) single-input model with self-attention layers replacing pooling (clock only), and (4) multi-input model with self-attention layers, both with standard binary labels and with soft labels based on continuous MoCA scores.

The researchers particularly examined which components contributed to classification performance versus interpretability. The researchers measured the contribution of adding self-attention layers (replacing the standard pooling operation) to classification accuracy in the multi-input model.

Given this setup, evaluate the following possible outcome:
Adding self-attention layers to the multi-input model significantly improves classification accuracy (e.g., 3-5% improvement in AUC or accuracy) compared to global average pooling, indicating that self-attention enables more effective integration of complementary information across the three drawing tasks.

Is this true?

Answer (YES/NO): NO